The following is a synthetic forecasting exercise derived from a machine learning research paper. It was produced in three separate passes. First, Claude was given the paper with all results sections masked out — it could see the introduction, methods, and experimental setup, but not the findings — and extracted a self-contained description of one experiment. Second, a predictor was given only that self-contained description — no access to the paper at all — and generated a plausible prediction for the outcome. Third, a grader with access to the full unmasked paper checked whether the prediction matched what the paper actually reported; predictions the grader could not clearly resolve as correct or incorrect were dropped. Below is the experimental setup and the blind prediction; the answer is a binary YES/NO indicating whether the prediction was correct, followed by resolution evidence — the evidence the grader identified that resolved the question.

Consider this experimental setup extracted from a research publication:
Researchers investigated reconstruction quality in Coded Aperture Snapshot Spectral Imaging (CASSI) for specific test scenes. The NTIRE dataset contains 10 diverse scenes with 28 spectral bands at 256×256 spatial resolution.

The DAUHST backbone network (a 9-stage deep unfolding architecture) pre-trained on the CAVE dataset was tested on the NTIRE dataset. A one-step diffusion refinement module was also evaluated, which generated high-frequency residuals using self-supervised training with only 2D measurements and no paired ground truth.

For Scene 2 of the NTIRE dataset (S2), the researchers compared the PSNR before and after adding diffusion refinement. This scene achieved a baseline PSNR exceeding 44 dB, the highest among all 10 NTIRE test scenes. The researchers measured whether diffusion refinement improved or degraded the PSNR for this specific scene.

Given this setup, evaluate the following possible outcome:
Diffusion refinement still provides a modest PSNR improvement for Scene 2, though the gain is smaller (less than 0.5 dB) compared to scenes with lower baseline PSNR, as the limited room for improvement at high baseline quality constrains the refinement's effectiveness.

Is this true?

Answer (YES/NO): NO